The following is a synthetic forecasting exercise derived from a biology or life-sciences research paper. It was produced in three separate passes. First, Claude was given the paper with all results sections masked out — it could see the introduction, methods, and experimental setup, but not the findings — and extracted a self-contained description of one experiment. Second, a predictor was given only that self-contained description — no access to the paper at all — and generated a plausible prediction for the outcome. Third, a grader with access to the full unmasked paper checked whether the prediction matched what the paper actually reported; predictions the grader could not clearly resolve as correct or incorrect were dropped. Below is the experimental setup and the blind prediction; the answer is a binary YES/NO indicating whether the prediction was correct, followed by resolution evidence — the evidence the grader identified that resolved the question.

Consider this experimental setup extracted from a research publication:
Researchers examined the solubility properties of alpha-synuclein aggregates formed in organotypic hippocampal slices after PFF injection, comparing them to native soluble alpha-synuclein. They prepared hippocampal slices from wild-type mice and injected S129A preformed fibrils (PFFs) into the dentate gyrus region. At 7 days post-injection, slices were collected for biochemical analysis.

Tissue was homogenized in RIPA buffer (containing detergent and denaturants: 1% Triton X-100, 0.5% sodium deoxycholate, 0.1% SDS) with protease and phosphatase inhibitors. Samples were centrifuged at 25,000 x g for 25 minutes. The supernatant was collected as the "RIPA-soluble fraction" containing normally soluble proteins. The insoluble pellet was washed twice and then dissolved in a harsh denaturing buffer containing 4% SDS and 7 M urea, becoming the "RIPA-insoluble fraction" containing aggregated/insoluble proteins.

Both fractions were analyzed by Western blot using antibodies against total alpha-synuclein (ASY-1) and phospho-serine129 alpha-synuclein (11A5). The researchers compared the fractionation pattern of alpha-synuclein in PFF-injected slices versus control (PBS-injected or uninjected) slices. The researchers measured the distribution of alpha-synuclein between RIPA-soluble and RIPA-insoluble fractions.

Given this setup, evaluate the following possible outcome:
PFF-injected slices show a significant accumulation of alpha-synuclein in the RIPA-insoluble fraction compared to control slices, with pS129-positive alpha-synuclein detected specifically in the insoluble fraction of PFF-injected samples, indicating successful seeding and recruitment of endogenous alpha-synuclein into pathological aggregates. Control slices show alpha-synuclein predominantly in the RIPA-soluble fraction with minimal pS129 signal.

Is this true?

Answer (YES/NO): YES